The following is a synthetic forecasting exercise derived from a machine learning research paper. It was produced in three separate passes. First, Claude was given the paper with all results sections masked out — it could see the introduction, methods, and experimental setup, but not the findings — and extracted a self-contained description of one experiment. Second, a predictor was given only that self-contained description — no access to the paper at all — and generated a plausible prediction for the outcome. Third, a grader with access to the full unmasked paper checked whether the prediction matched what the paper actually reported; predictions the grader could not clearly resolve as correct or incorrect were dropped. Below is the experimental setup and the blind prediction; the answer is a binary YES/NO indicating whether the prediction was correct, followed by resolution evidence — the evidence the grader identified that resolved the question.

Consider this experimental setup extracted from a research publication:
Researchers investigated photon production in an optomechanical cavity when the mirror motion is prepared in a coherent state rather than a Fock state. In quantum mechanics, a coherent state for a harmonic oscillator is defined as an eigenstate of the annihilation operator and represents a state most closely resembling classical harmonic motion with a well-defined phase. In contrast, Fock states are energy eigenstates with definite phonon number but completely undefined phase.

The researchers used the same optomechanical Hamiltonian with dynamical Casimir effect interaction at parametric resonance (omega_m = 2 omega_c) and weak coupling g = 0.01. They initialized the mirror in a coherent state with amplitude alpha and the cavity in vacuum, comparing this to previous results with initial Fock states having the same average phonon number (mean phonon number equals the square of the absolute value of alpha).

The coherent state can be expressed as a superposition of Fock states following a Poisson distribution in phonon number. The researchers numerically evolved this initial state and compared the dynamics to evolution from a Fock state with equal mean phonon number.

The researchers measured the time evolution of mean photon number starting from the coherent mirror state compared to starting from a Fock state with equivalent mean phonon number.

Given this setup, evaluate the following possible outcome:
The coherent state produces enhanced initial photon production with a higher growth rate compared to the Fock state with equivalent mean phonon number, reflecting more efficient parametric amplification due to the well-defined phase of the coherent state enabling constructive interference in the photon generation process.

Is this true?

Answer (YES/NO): NO